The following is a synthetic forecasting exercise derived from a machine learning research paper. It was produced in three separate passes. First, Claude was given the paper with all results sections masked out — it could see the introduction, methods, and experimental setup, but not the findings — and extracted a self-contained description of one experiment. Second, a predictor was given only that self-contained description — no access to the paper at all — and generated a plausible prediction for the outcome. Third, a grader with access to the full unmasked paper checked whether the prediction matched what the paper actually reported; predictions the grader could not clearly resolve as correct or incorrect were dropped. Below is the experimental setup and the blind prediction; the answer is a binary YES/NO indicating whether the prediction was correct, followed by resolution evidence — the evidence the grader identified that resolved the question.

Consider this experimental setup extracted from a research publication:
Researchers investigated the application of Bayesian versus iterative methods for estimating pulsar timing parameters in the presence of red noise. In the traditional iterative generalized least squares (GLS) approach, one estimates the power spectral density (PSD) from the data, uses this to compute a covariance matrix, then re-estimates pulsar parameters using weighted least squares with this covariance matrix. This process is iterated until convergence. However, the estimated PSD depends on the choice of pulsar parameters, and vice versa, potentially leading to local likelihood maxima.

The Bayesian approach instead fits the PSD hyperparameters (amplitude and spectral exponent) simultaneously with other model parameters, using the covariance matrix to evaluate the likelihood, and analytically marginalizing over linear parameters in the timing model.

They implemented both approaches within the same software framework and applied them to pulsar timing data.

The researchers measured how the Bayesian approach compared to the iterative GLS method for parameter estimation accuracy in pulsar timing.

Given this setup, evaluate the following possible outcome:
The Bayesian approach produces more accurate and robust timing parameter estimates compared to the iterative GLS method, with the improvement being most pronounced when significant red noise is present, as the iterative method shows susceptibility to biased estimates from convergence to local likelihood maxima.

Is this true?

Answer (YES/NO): NO